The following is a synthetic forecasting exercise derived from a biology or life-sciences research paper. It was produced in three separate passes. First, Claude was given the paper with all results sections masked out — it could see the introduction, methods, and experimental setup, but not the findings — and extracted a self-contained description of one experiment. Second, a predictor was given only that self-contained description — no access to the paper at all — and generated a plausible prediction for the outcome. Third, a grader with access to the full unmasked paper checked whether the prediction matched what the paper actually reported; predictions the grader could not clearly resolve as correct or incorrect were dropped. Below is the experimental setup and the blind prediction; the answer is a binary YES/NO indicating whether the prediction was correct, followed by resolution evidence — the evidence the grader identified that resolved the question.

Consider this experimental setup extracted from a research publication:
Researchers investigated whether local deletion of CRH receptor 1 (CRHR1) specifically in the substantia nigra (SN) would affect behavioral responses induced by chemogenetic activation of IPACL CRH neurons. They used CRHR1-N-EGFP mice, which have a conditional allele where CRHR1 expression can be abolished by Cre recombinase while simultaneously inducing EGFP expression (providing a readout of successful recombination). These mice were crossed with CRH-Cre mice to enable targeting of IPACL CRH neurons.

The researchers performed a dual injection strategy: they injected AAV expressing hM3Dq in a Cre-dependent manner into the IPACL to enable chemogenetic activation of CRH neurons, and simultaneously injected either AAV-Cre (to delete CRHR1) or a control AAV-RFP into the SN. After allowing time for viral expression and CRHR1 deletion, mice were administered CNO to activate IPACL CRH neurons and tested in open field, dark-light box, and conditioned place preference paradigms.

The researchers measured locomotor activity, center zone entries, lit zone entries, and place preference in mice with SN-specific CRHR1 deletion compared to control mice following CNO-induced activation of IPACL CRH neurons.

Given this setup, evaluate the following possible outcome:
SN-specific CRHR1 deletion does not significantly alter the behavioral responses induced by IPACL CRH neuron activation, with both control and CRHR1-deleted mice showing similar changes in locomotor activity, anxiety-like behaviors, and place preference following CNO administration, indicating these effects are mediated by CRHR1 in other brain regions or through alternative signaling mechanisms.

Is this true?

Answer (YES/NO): YES